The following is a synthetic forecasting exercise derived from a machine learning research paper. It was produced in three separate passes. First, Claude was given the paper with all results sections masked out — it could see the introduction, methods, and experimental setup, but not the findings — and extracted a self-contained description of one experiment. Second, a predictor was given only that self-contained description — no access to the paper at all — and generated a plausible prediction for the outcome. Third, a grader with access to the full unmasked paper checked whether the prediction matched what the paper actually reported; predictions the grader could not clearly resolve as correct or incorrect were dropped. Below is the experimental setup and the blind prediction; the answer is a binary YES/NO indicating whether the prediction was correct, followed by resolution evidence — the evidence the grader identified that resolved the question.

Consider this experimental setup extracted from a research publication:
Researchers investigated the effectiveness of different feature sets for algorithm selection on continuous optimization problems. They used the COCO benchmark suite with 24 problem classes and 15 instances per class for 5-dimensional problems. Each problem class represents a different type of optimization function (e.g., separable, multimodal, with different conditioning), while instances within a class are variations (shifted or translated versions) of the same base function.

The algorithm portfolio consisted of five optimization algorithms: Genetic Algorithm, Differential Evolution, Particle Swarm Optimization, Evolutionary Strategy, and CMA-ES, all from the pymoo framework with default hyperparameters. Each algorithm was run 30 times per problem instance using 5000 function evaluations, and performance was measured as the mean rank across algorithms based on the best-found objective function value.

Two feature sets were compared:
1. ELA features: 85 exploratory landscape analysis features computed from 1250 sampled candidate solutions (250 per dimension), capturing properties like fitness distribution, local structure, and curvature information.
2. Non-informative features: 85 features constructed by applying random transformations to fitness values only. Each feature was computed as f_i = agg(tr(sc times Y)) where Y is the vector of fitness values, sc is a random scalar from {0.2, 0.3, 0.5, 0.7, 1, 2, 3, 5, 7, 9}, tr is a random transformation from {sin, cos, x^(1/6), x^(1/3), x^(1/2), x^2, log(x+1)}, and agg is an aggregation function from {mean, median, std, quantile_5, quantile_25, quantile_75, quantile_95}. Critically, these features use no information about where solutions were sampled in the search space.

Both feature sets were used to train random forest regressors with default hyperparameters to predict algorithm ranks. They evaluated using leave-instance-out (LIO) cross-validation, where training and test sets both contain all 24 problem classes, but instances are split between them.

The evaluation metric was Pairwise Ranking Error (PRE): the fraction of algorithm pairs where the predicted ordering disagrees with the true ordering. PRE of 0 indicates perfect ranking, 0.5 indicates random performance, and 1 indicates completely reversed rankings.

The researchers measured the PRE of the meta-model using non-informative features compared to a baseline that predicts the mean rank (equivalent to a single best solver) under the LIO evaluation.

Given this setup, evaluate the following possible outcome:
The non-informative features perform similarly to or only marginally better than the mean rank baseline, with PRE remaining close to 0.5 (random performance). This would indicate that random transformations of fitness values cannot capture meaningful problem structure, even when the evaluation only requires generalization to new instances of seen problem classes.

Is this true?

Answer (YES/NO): NO